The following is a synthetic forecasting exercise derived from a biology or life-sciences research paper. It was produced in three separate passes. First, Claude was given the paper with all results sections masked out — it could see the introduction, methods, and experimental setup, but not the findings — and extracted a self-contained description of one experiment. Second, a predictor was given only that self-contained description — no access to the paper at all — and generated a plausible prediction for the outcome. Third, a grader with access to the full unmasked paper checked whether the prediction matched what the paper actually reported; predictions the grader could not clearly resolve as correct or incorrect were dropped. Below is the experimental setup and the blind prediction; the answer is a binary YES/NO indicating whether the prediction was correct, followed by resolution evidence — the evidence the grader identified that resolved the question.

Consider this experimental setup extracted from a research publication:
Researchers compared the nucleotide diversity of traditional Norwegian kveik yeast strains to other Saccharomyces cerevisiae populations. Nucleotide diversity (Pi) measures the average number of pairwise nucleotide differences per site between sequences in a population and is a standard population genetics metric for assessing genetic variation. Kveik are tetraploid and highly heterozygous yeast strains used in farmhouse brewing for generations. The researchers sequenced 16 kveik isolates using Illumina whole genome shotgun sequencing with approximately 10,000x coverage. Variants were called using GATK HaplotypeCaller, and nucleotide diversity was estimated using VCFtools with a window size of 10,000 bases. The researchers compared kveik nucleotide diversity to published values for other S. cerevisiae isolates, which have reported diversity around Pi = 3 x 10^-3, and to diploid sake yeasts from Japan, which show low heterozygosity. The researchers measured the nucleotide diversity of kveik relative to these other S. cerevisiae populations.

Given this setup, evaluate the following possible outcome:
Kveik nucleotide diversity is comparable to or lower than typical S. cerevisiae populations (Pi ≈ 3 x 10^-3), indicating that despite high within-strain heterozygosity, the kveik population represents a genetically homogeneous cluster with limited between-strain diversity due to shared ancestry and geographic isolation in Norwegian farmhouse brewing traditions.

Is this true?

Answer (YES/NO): NO